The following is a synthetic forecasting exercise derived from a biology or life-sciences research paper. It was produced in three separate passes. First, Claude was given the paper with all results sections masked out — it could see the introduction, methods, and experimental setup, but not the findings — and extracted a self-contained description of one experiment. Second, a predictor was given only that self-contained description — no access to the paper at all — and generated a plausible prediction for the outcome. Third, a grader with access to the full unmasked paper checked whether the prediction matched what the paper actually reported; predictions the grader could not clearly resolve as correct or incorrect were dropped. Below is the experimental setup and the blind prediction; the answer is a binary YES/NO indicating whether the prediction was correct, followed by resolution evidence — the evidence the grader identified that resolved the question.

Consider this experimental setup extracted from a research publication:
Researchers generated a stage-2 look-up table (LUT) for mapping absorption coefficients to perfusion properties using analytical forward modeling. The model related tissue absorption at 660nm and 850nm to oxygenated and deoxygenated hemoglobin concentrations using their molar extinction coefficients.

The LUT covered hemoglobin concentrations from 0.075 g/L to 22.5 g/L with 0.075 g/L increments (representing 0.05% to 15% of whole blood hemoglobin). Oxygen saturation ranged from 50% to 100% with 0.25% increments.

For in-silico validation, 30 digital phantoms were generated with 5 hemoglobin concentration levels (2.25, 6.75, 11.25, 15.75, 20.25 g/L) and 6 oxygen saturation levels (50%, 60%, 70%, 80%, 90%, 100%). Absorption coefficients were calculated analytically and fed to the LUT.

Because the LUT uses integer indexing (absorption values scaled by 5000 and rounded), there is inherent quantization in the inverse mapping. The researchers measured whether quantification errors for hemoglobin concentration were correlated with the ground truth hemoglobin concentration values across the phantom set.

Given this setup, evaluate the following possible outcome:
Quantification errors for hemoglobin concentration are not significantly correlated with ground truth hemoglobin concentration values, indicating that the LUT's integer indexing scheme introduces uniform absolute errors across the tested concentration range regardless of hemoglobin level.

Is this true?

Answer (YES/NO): NO